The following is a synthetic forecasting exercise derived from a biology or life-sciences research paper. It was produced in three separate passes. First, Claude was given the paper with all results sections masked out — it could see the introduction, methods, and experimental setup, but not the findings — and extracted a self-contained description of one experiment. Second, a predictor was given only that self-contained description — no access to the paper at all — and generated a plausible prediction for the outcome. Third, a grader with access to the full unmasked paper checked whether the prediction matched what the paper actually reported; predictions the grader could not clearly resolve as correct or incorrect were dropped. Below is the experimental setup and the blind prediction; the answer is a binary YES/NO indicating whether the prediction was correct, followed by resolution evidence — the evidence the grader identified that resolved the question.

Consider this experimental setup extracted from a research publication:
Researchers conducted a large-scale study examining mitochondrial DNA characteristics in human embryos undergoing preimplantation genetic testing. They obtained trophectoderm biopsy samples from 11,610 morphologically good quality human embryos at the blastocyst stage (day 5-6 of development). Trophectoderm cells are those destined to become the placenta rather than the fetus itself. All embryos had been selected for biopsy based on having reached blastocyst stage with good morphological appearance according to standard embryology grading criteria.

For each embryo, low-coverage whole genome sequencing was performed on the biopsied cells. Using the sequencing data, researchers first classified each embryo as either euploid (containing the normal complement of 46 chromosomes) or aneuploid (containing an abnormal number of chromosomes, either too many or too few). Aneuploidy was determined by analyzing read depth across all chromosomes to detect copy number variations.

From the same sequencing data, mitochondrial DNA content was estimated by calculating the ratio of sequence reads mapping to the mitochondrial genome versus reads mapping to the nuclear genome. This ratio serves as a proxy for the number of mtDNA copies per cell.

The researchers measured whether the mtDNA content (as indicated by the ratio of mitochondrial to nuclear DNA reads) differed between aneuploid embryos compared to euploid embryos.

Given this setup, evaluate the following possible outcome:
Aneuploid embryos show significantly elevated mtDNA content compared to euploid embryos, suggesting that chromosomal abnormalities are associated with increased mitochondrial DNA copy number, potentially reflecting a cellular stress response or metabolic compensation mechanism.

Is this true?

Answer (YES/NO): YES